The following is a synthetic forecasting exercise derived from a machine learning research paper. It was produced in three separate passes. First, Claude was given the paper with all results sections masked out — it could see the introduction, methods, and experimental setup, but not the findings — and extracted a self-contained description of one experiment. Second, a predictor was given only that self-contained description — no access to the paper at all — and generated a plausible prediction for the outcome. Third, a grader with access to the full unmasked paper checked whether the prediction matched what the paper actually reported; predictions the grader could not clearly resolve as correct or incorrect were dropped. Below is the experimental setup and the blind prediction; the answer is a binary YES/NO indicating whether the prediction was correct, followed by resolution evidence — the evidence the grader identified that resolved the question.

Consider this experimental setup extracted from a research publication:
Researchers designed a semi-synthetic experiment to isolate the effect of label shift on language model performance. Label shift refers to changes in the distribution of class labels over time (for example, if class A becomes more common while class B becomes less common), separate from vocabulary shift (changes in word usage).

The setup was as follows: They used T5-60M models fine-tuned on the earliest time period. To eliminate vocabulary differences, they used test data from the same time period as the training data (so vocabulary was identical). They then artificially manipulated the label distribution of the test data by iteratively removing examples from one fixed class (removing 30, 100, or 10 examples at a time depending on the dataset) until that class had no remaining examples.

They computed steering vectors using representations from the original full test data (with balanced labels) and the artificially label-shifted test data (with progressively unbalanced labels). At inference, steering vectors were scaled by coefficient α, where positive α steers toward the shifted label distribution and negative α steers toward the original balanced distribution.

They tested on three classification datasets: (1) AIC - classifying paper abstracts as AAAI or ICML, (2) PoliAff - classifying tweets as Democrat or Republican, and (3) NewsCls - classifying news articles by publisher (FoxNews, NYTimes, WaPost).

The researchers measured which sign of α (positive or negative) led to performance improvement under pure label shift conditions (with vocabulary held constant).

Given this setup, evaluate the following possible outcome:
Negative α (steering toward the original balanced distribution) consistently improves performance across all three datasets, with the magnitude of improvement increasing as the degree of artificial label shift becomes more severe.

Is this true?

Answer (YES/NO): NO